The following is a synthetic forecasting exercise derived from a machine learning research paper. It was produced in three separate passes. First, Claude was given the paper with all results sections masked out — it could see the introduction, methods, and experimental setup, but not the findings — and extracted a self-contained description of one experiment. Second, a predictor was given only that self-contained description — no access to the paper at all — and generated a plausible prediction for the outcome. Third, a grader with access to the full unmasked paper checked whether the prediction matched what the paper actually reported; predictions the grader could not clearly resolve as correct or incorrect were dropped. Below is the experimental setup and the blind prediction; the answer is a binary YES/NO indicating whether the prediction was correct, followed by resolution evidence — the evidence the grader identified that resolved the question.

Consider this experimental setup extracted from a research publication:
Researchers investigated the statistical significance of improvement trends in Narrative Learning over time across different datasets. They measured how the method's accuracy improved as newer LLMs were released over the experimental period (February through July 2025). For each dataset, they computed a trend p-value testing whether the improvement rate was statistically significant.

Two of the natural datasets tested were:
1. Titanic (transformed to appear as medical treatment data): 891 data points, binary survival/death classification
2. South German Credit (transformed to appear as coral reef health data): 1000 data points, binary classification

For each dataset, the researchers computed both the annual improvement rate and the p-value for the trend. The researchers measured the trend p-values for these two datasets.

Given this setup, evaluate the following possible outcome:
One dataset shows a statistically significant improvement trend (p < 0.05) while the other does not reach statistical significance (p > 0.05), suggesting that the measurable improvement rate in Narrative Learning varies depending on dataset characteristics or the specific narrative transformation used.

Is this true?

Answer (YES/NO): YES